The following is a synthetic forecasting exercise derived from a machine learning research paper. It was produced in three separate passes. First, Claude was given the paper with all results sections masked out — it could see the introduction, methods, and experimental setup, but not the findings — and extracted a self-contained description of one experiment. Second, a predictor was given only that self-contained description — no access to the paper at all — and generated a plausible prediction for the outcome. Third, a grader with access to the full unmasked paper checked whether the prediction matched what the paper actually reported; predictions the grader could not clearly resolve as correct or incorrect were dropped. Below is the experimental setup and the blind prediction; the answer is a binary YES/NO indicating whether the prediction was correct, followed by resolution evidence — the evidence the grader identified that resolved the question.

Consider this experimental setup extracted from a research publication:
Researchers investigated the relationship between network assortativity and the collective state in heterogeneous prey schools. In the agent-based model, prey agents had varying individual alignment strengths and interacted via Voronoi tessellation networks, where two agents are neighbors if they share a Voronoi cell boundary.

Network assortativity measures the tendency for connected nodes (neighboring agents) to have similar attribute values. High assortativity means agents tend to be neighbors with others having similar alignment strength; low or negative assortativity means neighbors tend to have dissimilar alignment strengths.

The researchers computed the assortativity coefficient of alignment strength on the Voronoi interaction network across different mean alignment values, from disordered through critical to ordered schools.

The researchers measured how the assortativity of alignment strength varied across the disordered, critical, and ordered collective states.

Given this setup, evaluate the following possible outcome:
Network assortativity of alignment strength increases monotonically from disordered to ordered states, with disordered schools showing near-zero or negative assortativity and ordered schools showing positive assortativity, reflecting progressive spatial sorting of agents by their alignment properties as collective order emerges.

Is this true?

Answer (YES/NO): NO